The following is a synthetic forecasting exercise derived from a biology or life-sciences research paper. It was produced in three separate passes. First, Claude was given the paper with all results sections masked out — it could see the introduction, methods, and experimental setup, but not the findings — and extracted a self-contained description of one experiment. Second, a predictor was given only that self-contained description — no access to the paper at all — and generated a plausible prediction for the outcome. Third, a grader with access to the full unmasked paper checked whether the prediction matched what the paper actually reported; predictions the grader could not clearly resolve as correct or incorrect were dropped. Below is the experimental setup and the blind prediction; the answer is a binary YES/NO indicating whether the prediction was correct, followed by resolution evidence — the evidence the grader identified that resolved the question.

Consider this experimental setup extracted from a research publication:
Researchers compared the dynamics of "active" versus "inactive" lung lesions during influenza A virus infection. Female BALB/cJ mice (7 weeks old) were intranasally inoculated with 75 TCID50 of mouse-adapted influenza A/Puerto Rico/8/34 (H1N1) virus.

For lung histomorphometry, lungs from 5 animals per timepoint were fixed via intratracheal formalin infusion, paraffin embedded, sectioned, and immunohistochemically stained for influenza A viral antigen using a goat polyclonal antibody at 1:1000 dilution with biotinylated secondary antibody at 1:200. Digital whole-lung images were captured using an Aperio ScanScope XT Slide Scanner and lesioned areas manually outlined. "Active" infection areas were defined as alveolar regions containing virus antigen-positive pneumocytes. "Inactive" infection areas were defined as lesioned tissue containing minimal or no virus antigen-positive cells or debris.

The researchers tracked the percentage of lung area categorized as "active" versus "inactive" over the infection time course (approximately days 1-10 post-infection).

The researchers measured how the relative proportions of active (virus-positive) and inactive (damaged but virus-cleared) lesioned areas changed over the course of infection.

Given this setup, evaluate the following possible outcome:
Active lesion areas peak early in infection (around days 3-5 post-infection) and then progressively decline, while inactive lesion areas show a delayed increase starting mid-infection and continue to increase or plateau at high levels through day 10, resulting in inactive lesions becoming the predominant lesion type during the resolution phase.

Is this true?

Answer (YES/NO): NO